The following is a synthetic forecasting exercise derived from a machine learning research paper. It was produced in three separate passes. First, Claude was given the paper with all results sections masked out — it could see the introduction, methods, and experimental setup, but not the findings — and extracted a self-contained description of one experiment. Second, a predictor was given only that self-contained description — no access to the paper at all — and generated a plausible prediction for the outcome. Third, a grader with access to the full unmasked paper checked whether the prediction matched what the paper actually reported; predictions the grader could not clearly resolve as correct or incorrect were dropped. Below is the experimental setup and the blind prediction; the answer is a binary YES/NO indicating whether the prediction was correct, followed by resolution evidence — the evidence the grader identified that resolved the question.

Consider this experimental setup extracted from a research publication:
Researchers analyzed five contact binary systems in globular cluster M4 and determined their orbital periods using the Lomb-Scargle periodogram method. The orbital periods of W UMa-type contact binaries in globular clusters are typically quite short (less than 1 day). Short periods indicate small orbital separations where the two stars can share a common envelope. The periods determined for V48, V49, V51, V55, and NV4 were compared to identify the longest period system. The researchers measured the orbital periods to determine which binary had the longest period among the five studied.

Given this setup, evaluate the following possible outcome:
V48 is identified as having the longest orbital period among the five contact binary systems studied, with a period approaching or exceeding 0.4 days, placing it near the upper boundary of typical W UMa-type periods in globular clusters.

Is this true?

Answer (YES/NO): NO